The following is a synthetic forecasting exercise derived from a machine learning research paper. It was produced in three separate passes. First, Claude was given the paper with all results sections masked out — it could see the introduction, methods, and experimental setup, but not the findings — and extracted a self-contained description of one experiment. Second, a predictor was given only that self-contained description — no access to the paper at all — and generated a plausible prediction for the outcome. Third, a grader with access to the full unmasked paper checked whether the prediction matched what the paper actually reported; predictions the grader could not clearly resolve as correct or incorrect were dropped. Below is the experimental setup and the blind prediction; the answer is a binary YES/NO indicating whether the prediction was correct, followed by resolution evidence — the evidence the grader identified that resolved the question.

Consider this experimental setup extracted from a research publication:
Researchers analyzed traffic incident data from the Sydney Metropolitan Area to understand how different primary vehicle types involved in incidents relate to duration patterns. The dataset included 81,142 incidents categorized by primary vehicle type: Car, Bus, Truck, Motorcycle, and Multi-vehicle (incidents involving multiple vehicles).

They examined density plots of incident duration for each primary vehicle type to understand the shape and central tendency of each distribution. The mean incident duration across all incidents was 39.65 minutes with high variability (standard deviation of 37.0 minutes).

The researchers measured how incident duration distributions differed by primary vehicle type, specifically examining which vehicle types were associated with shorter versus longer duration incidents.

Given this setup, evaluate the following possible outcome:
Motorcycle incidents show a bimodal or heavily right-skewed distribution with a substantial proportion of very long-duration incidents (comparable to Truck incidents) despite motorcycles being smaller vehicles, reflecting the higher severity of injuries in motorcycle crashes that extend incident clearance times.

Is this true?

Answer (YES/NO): NO